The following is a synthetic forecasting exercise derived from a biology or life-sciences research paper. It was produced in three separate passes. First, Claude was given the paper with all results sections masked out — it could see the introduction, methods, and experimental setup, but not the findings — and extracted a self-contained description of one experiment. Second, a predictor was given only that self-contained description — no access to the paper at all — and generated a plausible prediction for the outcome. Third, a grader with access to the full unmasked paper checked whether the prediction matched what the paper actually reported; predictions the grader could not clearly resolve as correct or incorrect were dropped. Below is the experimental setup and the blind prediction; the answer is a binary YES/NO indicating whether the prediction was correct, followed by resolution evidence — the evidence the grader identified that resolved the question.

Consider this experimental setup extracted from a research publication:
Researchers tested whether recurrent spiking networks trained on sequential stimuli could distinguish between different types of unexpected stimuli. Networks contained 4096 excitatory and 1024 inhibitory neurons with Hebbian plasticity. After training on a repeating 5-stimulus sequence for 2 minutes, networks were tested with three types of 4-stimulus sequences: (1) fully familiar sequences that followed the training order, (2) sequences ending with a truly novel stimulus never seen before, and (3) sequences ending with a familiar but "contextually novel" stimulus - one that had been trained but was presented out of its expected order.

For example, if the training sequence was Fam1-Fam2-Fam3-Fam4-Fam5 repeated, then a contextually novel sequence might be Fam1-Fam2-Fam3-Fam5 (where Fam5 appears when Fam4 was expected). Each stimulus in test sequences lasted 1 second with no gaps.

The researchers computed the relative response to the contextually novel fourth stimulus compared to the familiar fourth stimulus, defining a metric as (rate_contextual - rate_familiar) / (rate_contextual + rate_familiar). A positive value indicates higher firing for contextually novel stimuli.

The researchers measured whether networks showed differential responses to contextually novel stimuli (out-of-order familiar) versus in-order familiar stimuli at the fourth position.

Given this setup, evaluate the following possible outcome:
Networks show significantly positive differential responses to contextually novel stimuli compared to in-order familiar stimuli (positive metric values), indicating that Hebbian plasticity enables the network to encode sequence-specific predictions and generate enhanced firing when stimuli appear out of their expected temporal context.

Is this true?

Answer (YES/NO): NO